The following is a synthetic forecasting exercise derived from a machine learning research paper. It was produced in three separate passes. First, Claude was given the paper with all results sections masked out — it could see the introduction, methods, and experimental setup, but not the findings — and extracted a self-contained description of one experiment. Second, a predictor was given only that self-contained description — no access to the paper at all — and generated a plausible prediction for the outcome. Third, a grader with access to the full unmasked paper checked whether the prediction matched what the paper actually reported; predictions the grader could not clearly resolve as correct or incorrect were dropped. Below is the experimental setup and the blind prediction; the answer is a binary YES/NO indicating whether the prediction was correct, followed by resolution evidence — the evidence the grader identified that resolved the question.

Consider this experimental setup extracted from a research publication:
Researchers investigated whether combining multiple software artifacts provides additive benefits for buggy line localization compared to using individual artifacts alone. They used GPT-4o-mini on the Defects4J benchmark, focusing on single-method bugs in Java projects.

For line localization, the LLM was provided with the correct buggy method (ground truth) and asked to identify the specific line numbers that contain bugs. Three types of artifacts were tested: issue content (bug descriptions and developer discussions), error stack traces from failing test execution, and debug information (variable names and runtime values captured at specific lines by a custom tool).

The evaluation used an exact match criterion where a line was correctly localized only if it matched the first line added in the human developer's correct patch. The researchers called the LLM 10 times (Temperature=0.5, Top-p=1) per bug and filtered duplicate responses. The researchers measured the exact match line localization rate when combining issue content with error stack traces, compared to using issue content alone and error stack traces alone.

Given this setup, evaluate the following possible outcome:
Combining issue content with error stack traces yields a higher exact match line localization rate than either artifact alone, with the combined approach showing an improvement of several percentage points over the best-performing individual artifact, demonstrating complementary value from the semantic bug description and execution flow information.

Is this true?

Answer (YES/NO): NO